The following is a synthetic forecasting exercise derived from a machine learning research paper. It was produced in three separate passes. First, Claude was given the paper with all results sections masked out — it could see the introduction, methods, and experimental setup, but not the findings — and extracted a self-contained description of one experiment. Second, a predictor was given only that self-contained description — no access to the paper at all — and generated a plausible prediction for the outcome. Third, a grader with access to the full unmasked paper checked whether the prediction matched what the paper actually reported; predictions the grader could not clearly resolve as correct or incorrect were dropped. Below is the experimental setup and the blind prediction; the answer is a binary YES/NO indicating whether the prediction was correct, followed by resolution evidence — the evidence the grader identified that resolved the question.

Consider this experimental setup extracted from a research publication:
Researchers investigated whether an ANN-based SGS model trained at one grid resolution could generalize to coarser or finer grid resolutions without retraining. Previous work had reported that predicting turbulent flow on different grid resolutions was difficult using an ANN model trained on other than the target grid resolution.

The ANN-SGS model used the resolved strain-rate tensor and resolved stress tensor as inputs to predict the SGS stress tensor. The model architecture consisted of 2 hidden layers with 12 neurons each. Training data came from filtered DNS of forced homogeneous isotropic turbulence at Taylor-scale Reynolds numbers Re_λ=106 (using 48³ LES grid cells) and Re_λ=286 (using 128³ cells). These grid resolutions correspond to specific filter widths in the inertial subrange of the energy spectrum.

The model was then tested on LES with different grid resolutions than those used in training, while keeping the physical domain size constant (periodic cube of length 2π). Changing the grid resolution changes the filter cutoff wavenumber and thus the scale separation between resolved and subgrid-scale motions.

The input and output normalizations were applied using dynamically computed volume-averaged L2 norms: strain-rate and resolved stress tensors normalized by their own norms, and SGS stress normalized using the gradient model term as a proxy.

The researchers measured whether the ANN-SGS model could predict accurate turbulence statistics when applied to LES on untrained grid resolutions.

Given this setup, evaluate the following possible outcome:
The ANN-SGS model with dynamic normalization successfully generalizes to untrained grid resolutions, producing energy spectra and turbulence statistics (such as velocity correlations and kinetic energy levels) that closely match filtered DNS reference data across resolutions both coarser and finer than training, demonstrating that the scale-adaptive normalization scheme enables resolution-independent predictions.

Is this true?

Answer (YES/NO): YES